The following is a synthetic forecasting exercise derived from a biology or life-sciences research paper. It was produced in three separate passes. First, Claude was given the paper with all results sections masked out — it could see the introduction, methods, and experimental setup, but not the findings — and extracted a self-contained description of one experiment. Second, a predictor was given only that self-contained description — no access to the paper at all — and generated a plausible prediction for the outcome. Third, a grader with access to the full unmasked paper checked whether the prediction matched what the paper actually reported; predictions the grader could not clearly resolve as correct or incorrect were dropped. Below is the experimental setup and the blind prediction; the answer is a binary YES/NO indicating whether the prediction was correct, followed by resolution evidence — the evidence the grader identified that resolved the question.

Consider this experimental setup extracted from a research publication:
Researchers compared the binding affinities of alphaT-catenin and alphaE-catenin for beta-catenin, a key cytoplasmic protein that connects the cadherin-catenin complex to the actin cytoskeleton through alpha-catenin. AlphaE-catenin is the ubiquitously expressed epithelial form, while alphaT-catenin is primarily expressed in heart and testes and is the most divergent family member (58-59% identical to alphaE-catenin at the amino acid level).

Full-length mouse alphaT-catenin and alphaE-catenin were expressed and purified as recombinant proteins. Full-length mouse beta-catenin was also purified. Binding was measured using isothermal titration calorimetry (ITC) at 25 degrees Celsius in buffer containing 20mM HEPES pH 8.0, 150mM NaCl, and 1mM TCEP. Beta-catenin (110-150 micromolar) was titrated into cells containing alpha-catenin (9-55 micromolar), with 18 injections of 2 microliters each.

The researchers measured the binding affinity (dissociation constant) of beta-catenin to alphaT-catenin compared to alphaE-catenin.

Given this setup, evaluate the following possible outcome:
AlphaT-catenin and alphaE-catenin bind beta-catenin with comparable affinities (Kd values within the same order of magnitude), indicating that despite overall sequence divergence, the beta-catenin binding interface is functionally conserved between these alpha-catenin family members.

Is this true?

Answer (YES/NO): NO